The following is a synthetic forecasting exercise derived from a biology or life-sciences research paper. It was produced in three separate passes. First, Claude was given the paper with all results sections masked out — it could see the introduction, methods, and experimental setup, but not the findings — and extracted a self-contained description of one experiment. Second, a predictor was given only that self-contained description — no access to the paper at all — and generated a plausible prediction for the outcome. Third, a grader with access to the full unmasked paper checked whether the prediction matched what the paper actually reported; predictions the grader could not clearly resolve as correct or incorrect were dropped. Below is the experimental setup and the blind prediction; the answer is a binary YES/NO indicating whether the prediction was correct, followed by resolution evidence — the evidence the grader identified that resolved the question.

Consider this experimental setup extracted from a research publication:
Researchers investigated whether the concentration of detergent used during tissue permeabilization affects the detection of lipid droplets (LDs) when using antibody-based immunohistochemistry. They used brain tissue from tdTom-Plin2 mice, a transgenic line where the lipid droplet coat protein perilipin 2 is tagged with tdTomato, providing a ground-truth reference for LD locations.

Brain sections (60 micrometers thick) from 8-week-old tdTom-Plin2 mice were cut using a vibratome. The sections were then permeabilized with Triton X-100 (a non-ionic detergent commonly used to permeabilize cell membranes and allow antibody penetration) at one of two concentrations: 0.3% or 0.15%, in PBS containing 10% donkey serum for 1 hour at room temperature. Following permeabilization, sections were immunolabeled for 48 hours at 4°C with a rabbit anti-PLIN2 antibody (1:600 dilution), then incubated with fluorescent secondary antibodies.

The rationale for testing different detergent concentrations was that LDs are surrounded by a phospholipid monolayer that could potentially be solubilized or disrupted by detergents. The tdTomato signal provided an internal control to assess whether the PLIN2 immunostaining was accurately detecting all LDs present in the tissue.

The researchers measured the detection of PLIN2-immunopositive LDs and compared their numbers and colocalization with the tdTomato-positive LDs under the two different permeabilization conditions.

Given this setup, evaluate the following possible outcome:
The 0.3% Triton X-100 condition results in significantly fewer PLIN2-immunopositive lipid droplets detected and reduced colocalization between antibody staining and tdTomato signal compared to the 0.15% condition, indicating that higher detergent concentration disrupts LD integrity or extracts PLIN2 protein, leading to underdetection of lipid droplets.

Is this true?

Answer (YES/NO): NO